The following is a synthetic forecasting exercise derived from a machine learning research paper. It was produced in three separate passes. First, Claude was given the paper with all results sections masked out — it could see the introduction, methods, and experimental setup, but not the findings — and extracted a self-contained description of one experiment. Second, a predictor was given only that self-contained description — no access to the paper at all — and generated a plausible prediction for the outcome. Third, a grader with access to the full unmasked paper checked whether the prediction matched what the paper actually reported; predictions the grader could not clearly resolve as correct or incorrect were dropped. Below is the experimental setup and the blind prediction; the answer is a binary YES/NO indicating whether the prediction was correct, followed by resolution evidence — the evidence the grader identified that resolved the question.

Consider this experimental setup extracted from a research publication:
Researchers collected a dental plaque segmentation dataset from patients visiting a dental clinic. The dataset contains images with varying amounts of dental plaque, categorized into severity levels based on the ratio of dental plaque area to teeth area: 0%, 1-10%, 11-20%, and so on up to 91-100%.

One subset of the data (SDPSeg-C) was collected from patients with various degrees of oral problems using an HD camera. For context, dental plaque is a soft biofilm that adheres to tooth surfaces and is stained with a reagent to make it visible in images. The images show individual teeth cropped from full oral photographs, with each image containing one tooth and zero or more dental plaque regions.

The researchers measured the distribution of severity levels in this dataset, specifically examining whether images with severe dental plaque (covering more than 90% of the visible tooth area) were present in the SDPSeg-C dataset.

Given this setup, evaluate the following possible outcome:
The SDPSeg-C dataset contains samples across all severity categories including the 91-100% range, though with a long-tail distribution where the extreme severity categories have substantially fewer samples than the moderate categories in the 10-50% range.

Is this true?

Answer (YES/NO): NO